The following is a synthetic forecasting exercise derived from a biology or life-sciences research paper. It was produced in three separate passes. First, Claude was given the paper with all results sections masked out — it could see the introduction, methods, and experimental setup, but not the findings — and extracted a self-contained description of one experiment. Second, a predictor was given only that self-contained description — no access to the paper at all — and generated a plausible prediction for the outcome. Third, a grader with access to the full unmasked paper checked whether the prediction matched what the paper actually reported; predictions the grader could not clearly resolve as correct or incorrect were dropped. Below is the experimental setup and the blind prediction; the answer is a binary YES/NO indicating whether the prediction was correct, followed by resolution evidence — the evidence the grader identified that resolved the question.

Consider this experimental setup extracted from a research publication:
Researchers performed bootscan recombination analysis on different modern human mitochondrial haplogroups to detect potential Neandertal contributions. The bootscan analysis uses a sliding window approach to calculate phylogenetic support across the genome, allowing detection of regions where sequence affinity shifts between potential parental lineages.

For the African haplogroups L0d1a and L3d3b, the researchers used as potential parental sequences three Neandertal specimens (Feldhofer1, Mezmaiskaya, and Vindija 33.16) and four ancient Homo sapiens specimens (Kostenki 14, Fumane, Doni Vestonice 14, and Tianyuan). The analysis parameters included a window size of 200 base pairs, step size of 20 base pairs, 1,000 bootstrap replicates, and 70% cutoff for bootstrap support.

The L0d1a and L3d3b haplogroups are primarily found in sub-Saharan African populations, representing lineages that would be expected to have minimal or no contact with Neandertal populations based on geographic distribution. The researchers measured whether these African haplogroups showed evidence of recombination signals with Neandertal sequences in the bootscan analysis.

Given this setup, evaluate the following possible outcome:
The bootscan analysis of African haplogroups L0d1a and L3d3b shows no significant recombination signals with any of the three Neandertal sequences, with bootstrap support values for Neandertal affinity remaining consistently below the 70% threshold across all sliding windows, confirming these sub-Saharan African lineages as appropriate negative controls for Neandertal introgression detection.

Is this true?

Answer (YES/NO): NO